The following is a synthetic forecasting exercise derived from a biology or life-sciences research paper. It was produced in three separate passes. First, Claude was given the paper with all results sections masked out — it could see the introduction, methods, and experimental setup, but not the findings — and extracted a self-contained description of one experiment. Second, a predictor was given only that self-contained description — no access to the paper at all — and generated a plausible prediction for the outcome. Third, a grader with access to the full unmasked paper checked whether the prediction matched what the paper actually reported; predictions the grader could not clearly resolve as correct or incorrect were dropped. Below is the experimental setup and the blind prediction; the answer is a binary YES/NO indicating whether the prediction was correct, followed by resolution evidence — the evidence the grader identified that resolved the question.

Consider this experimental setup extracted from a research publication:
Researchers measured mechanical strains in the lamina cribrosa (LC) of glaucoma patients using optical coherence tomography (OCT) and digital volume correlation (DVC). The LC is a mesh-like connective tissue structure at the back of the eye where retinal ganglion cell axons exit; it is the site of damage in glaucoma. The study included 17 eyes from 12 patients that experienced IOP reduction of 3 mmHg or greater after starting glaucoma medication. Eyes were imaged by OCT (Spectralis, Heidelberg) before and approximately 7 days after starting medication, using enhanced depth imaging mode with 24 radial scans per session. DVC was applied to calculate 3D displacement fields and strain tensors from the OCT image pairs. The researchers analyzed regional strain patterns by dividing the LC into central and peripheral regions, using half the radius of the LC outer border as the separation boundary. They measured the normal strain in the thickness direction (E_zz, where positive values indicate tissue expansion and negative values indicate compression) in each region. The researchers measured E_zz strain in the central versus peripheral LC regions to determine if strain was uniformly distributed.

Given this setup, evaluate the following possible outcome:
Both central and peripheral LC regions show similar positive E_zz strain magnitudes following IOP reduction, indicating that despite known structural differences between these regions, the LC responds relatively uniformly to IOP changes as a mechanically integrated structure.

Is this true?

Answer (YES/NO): YES